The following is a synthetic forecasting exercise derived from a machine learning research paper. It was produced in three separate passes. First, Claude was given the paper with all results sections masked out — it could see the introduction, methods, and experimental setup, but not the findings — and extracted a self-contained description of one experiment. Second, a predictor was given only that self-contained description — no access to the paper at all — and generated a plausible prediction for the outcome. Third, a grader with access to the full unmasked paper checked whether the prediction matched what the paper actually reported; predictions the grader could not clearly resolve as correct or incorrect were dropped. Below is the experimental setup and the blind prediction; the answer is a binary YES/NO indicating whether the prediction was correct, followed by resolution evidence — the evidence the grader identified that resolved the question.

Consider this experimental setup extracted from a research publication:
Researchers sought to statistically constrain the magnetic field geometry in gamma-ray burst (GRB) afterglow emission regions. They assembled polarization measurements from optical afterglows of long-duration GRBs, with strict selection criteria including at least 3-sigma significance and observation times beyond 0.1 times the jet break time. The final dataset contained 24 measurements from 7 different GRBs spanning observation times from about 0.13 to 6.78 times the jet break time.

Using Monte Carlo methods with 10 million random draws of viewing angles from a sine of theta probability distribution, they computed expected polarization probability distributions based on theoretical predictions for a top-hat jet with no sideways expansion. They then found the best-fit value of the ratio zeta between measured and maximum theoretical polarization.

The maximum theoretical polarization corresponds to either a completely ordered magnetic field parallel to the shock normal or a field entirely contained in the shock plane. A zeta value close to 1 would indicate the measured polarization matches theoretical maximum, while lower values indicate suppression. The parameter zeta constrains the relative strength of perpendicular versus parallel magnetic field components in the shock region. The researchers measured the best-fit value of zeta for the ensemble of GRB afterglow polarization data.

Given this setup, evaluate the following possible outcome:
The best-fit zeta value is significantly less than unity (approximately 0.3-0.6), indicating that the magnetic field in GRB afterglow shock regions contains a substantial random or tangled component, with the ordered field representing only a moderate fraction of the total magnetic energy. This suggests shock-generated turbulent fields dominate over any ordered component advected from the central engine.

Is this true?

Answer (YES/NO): NO